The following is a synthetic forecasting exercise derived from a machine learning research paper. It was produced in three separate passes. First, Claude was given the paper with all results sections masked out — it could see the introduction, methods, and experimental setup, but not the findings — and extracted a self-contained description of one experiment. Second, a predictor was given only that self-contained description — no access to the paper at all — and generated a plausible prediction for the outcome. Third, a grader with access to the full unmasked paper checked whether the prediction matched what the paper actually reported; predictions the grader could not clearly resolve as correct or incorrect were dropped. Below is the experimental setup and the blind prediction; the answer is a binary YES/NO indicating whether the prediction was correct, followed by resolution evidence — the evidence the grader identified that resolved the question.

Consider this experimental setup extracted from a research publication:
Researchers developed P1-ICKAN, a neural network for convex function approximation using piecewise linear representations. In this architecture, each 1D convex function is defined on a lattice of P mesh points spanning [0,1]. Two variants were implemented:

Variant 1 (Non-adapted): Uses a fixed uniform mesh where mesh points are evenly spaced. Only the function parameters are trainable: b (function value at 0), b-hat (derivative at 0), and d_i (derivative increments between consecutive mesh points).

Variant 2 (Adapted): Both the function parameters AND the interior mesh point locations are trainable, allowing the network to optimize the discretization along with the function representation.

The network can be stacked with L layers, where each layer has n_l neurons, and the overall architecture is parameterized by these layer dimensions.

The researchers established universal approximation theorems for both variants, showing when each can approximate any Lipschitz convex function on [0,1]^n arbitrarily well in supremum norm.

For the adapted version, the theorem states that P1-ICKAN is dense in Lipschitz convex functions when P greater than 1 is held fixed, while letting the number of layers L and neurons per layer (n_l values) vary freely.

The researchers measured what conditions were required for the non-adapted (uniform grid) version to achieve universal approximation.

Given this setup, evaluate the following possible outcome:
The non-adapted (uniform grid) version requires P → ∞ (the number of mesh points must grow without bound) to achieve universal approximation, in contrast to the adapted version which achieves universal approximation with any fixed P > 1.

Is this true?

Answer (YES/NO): YES